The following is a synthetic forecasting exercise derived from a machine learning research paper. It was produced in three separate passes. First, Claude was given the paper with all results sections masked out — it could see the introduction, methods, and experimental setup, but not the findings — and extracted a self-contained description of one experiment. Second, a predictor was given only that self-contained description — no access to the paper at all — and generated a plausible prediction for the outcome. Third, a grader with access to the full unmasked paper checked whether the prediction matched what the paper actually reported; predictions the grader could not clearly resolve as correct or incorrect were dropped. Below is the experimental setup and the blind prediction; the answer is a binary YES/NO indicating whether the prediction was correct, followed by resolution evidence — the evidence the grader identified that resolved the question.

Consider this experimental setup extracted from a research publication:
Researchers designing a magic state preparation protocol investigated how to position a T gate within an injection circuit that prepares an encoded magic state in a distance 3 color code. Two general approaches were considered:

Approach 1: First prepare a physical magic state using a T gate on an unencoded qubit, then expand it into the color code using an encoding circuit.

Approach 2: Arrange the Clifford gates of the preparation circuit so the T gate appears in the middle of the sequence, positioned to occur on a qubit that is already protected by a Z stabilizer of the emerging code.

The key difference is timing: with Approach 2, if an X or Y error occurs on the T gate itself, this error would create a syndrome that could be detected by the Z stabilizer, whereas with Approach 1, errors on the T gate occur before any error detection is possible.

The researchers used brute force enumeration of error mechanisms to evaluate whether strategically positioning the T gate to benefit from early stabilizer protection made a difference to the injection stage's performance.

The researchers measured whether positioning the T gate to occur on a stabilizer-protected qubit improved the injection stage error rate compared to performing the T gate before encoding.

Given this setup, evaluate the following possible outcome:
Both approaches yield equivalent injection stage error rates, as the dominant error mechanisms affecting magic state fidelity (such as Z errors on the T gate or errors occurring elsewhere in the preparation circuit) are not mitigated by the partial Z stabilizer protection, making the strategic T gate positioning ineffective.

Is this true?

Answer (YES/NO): NO